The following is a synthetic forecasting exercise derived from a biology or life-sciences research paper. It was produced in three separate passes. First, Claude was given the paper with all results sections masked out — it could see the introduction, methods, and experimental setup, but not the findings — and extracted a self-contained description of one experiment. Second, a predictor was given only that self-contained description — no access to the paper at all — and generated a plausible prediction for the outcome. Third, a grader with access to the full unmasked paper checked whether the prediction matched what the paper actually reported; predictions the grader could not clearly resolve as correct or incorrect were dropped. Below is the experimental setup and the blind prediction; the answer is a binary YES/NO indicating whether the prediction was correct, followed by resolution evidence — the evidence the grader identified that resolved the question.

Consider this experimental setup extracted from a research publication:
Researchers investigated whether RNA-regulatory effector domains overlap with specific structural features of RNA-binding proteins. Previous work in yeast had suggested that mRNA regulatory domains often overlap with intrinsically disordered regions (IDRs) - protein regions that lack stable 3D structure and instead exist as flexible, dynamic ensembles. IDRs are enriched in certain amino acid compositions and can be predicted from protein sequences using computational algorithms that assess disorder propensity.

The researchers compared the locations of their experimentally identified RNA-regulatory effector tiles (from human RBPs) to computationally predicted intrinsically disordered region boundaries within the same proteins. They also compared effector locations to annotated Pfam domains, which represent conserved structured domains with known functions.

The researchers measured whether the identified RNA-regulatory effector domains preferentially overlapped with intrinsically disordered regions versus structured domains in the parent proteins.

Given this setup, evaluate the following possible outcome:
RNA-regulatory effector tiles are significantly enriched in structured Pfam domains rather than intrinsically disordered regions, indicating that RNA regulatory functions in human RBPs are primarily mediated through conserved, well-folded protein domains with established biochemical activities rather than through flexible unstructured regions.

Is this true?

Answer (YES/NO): NO